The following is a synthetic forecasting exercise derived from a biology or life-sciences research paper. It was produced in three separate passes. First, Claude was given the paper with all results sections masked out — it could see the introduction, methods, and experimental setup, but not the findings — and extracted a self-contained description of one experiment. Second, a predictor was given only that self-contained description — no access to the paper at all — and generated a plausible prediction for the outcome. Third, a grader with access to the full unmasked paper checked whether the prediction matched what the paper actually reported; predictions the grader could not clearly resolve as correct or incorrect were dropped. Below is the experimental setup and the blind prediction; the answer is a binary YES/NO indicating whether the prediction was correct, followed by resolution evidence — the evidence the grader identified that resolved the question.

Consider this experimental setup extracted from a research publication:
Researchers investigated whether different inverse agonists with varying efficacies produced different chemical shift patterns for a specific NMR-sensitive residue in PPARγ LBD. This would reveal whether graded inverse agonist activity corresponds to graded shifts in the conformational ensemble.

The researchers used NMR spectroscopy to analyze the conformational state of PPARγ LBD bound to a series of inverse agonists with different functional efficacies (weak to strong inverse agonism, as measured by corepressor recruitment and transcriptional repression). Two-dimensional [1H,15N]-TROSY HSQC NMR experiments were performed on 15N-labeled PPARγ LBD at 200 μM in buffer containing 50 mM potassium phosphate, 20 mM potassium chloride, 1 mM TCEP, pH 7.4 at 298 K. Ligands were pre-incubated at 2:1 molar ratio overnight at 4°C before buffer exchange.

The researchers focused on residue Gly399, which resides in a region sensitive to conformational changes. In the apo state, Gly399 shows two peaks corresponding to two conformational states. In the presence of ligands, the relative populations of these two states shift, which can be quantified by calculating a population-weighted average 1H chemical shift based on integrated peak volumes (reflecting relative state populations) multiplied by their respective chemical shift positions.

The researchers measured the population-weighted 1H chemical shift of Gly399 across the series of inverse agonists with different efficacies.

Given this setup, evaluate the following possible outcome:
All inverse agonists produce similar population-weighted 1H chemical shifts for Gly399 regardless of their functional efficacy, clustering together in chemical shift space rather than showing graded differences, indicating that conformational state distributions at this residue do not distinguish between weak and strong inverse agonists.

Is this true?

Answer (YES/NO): NO